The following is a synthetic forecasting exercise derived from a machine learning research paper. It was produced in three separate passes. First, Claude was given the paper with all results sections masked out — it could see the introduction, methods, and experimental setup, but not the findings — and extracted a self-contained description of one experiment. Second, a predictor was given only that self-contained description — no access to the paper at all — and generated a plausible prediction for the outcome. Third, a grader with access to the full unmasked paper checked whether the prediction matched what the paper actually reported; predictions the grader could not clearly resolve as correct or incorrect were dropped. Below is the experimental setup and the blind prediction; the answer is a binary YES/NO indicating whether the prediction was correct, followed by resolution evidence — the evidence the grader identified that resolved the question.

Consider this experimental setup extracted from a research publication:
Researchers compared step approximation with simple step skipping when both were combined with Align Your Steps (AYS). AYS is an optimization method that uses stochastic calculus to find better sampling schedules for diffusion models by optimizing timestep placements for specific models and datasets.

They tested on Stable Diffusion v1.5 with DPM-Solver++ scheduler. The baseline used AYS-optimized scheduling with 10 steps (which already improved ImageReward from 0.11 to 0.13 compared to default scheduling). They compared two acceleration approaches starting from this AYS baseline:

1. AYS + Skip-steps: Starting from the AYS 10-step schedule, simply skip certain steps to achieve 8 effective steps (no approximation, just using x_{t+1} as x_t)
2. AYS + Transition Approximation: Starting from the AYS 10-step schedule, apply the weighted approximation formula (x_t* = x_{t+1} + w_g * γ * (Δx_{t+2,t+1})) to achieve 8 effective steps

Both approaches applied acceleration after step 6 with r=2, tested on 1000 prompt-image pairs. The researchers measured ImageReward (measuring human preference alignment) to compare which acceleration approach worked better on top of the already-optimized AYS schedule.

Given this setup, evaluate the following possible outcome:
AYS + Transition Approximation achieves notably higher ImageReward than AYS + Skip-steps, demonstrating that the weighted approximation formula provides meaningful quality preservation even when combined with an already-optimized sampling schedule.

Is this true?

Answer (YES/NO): YES